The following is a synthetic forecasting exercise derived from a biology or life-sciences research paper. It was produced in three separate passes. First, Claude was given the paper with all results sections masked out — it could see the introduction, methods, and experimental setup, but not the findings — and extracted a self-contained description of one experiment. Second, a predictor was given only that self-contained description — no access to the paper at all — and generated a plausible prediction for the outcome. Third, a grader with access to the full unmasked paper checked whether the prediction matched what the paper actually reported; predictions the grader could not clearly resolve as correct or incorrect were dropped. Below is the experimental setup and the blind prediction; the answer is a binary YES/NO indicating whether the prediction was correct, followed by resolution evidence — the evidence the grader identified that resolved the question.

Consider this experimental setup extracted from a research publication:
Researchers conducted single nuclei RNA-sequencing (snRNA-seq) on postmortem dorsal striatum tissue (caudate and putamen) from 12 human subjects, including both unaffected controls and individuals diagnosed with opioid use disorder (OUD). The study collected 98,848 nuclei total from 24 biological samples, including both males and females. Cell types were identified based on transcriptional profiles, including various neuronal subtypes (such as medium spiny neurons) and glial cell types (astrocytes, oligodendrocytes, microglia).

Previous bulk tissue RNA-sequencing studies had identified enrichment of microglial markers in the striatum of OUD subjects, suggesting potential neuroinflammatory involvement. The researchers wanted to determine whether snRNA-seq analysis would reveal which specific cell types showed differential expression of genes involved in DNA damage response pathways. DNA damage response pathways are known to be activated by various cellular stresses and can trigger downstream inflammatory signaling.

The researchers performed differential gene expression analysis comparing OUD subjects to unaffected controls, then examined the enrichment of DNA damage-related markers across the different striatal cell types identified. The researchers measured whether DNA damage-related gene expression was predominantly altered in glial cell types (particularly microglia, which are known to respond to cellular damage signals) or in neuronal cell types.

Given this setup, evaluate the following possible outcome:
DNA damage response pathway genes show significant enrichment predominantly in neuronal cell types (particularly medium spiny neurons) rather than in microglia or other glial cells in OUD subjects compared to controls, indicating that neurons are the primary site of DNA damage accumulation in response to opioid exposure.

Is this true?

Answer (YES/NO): NO